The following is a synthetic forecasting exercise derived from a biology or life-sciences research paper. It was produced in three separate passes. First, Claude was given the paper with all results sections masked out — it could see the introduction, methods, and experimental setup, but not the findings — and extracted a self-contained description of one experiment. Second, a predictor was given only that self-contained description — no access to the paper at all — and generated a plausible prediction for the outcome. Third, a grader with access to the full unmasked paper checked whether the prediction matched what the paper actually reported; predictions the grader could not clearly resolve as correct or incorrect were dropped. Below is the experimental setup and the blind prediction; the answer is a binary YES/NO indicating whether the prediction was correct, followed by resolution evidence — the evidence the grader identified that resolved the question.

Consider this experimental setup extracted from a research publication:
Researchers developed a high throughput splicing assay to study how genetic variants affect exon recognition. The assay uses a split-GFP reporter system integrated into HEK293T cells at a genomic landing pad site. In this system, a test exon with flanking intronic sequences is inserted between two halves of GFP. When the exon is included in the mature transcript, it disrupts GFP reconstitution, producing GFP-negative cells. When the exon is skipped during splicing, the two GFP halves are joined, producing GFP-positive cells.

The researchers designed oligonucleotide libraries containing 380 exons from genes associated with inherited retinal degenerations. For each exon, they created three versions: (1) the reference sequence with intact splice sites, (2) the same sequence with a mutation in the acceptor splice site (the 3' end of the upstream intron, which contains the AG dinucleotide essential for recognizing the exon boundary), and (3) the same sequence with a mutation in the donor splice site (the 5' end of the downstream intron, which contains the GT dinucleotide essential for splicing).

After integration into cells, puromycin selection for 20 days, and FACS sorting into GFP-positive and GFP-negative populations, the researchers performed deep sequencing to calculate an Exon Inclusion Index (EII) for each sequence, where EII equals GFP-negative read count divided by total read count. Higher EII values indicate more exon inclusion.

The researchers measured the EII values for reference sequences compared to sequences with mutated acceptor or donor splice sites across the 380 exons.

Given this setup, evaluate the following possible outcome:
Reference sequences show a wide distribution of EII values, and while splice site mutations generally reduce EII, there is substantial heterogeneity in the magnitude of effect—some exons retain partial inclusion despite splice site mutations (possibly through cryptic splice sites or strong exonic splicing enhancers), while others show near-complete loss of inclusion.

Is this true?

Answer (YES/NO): YES